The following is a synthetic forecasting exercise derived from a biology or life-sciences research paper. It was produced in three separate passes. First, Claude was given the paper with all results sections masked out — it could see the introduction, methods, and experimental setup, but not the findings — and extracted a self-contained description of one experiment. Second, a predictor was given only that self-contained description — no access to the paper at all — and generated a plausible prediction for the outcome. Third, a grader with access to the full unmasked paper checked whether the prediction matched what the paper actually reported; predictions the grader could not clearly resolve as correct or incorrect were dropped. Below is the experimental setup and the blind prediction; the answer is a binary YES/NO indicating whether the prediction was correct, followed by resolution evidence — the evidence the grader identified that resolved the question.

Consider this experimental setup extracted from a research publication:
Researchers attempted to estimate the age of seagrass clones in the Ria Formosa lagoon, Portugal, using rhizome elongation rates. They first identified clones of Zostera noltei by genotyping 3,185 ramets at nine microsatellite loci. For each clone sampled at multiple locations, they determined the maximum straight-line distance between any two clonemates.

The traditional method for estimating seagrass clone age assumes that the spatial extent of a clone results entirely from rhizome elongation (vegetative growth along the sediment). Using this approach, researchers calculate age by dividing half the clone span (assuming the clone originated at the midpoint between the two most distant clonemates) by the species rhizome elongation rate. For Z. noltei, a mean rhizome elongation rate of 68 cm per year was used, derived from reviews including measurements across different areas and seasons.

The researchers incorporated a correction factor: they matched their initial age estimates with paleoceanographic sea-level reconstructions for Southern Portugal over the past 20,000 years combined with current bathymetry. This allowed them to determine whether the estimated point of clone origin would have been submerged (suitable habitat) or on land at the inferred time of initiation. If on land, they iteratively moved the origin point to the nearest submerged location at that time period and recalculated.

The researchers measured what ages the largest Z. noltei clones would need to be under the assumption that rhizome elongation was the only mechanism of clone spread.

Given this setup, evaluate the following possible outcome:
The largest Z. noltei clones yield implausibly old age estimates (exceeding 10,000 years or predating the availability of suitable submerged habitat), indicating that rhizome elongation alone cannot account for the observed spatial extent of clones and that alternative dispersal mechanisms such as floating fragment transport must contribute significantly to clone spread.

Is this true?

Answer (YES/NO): YES